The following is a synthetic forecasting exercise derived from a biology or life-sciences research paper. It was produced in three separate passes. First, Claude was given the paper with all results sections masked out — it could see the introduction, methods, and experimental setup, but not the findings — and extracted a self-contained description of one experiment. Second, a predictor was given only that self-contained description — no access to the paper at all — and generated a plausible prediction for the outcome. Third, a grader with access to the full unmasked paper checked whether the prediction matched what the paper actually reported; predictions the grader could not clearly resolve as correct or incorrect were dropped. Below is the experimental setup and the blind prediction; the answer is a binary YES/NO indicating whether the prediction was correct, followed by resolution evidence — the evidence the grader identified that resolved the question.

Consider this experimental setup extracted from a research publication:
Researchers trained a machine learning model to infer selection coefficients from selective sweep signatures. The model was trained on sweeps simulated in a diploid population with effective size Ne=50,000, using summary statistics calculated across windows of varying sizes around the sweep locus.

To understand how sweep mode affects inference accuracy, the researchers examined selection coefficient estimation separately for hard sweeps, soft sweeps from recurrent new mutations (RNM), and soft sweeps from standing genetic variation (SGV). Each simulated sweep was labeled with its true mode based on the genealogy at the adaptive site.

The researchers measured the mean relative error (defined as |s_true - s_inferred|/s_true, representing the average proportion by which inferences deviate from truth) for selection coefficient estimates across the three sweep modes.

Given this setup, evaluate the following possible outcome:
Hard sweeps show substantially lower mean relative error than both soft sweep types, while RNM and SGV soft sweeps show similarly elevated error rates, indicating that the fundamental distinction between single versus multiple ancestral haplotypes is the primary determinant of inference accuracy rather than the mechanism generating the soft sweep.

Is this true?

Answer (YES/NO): NO